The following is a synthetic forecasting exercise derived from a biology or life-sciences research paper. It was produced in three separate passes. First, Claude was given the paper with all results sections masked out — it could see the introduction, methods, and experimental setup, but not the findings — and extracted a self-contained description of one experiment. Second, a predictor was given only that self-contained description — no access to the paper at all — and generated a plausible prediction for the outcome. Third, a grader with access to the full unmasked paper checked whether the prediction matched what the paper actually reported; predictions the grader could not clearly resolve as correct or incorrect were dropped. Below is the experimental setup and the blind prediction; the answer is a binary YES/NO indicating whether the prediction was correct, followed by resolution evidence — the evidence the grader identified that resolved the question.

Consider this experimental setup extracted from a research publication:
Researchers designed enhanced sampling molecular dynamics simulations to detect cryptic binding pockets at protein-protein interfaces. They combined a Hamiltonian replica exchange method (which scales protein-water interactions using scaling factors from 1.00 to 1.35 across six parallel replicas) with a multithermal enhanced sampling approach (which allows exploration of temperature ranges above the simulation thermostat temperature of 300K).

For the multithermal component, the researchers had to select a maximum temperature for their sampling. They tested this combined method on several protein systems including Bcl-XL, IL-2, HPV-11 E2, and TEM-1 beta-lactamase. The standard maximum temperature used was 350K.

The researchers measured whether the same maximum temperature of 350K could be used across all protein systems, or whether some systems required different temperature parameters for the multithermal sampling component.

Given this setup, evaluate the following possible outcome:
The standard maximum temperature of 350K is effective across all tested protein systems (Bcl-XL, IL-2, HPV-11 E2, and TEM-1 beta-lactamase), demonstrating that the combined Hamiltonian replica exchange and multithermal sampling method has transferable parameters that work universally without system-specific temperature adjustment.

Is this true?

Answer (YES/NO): NO